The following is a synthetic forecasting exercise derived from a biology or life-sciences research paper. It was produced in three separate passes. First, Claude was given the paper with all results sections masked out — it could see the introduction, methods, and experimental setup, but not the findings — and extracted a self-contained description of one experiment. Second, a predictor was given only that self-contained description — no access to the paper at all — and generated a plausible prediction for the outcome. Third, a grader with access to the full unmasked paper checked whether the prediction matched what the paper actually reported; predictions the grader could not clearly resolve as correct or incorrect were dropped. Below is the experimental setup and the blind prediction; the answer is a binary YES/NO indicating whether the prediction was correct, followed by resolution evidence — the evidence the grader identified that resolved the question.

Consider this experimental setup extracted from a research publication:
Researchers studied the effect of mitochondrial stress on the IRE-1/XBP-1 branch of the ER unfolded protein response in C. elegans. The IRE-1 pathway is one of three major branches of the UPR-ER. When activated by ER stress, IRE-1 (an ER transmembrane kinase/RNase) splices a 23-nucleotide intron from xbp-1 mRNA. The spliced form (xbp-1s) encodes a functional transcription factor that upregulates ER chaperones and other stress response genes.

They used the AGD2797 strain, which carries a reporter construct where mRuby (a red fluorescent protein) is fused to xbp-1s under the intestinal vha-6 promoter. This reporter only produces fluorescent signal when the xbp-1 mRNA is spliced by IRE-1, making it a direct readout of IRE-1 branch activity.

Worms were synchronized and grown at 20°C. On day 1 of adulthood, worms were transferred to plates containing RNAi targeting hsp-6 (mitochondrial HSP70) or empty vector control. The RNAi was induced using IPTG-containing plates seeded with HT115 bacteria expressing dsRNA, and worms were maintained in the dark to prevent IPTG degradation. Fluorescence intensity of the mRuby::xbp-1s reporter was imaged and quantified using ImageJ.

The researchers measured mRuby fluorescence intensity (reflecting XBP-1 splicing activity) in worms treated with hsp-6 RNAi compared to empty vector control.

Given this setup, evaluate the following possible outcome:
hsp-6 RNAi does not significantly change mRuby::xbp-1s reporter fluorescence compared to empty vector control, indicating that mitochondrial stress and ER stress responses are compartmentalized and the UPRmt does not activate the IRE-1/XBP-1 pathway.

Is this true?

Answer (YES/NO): NO